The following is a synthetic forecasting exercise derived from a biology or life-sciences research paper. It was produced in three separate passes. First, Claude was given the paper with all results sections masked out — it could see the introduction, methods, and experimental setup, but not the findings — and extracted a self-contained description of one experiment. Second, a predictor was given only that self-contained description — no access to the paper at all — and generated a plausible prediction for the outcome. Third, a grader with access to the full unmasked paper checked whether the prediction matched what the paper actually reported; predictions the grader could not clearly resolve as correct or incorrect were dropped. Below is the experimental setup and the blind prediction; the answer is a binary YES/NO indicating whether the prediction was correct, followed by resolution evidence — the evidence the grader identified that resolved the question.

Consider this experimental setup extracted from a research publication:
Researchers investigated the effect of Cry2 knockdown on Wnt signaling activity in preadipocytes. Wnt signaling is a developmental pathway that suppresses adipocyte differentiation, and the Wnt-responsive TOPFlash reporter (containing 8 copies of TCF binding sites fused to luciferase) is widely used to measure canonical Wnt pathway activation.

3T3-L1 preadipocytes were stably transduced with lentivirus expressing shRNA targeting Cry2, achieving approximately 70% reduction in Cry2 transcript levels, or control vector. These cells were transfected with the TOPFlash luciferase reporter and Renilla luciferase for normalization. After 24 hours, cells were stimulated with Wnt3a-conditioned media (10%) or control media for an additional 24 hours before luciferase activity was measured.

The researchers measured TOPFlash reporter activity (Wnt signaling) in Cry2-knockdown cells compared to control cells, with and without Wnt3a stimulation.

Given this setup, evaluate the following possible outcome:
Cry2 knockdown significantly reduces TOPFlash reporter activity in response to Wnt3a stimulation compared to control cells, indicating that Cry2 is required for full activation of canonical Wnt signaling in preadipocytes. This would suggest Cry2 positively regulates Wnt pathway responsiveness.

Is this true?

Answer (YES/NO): NO